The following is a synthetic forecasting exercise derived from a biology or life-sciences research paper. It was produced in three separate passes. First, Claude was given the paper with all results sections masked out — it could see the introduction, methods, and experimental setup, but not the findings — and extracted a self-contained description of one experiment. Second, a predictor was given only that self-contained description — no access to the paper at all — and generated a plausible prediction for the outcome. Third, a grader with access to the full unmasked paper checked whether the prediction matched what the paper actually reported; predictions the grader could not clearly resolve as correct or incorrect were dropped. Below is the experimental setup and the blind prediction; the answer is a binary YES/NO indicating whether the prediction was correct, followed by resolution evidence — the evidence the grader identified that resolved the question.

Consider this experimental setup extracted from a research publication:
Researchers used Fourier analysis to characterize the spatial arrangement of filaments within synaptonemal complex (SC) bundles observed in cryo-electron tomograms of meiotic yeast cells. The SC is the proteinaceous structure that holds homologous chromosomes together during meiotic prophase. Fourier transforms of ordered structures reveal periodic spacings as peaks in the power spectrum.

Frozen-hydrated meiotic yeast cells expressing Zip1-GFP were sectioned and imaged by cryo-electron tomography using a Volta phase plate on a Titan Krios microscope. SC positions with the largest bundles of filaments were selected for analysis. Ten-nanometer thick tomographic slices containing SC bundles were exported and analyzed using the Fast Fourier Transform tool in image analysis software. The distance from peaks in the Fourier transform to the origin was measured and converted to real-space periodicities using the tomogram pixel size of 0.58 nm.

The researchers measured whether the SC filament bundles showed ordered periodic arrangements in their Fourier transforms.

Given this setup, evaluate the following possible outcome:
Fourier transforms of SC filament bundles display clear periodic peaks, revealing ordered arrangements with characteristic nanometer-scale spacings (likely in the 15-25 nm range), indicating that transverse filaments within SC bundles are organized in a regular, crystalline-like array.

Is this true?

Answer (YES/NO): NO